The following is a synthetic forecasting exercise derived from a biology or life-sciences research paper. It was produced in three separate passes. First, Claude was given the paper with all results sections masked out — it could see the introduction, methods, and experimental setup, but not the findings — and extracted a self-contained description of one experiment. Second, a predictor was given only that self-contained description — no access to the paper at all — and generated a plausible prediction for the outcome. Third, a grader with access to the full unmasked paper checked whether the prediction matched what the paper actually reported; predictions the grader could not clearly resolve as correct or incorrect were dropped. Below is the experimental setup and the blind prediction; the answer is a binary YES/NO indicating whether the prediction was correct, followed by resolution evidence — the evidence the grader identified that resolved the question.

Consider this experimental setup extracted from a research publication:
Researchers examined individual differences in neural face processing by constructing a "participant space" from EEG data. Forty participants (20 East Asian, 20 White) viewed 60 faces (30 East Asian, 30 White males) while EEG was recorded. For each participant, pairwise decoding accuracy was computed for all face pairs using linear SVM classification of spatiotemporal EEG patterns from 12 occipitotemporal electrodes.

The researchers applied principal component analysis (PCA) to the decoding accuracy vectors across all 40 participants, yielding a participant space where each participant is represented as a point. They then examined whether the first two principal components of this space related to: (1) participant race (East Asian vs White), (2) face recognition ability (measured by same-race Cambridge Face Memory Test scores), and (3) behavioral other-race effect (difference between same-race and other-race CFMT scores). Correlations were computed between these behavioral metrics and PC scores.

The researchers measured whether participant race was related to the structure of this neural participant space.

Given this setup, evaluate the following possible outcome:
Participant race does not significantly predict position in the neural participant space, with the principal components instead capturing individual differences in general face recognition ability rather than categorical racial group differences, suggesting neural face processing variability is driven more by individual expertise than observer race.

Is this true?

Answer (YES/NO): NO